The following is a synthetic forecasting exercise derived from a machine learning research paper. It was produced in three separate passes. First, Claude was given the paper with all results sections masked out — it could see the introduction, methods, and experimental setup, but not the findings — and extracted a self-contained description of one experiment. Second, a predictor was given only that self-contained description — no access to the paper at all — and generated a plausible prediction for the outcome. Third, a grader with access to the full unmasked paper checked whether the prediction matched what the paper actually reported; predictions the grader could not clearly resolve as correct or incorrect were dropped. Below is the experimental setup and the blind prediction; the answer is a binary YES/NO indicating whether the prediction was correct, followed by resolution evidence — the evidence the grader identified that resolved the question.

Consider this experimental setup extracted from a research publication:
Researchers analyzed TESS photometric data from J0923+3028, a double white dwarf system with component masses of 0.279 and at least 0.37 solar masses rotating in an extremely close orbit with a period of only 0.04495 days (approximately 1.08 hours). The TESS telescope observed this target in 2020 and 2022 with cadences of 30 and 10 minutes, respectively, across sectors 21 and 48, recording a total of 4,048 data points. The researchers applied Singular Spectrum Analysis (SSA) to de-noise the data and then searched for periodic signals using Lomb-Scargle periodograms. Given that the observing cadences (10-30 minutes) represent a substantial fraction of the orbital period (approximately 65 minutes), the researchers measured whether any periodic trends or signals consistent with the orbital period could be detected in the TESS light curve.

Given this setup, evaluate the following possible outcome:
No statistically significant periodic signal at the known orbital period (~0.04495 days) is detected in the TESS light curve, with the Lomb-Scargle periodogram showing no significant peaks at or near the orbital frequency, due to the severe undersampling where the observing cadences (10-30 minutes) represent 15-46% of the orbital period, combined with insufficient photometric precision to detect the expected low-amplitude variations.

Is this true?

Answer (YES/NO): YES